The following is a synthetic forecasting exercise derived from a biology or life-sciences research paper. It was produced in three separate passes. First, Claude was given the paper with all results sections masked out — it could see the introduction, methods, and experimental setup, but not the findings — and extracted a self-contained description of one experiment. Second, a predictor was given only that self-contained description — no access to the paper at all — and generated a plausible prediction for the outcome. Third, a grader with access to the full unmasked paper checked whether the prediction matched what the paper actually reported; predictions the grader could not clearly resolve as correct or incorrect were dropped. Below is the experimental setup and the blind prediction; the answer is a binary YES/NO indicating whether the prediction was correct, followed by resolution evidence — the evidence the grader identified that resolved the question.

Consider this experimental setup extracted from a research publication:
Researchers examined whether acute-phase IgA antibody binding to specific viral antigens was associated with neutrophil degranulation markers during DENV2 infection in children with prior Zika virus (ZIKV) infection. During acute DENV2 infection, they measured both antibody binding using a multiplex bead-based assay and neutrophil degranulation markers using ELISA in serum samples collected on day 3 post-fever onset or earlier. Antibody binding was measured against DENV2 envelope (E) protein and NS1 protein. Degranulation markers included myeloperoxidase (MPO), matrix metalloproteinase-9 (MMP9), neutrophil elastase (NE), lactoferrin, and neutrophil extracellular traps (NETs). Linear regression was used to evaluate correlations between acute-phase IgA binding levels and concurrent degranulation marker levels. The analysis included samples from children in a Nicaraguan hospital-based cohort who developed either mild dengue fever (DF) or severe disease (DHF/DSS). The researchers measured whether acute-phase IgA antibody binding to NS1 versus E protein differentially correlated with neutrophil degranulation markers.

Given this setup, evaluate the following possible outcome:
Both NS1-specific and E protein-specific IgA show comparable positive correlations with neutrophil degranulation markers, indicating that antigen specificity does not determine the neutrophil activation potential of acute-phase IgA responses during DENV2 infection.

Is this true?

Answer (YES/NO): NO